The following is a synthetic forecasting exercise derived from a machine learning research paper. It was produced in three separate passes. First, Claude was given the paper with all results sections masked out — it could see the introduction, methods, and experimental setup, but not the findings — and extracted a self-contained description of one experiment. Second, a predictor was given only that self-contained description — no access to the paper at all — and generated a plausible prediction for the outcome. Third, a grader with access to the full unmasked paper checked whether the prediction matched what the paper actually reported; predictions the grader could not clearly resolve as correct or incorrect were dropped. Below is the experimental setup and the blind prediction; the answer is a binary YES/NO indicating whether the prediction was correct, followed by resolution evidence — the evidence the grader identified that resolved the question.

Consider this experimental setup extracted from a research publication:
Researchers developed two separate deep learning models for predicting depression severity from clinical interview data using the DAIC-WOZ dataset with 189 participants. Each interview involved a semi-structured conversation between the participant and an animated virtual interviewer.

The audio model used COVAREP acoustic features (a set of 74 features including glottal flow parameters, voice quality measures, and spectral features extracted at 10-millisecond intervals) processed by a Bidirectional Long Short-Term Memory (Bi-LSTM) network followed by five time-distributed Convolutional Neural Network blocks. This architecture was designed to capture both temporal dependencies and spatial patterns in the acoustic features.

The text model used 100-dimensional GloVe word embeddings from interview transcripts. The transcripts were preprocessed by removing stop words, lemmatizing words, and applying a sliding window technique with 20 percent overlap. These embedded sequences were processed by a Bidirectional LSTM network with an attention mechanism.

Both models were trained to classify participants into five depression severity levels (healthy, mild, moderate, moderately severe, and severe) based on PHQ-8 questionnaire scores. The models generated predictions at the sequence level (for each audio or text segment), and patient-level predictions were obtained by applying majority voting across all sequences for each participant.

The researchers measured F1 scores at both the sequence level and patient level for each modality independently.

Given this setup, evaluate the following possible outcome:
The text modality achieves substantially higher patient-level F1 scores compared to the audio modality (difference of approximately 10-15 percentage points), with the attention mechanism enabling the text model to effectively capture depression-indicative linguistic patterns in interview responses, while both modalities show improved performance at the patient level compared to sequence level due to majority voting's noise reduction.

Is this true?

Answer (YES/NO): NO